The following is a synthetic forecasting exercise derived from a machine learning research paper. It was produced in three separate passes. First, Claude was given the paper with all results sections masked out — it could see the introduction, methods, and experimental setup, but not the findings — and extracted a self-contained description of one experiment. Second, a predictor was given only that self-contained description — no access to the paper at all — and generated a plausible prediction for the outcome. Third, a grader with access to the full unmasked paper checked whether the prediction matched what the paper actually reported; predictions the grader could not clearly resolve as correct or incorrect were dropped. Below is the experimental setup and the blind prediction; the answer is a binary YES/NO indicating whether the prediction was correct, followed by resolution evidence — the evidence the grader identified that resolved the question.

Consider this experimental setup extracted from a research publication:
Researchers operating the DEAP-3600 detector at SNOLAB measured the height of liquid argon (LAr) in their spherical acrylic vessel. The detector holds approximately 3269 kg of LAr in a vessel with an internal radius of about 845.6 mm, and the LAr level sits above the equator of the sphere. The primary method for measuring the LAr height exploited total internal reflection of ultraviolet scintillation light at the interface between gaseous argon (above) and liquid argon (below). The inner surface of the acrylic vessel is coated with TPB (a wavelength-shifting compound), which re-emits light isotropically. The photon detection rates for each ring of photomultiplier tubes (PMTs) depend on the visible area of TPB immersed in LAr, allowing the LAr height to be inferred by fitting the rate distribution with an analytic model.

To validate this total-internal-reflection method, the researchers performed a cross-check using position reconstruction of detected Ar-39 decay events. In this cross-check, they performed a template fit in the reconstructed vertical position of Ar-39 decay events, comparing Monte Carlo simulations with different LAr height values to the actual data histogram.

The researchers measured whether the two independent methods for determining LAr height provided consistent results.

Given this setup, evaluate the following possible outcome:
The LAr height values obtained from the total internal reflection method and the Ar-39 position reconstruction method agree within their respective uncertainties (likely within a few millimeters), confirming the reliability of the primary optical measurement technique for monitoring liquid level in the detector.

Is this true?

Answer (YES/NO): YES